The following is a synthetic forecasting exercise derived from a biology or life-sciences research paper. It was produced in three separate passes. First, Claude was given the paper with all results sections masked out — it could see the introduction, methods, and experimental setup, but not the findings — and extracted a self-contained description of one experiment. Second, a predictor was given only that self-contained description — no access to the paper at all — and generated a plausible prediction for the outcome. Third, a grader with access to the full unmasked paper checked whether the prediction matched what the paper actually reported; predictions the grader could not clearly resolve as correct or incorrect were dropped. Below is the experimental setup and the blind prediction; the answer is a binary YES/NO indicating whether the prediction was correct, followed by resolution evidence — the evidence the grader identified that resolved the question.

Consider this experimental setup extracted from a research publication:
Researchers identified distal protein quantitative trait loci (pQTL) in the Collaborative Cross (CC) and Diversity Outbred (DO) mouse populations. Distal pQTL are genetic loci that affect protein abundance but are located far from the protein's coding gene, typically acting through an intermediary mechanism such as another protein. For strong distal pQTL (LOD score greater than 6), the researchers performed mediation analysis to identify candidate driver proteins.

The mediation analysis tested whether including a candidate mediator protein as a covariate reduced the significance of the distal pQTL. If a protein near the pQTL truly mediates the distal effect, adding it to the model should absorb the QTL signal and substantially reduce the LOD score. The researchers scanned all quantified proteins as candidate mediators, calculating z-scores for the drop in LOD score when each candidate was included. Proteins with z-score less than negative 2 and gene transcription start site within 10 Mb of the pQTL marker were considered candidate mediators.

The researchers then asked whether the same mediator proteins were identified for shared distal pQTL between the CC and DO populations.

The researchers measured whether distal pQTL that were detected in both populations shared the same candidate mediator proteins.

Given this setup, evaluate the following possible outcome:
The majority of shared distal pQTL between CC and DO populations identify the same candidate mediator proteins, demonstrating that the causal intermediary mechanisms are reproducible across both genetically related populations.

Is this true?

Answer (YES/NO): YES